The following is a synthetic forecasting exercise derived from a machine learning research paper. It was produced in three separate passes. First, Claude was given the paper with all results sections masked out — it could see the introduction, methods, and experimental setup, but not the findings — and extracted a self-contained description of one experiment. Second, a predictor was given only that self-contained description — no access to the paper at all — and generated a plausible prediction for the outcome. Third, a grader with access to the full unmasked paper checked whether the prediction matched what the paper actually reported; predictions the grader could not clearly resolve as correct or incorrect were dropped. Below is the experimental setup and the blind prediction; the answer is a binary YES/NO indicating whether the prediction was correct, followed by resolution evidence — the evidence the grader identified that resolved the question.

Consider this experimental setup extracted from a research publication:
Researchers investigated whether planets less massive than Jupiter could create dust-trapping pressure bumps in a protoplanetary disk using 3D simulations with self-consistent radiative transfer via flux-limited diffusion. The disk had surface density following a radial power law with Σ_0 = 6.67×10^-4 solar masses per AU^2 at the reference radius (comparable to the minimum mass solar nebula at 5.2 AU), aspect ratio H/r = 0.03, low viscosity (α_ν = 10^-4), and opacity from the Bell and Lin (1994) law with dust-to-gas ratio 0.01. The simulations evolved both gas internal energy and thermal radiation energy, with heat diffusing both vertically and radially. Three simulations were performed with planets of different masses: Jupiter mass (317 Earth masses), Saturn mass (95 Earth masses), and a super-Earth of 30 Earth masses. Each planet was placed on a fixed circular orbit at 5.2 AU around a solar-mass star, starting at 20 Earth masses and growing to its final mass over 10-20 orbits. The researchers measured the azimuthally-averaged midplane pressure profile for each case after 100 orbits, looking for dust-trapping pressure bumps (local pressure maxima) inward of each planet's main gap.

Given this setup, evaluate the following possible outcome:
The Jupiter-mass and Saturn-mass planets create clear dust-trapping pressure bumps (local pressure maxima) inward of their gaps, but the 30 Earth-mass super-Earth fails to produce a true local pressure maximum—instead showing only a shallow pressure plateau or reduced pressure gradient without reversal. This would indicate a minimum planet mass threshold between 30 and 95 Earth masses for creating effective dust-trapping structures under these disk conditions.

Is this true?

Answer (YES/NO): NO